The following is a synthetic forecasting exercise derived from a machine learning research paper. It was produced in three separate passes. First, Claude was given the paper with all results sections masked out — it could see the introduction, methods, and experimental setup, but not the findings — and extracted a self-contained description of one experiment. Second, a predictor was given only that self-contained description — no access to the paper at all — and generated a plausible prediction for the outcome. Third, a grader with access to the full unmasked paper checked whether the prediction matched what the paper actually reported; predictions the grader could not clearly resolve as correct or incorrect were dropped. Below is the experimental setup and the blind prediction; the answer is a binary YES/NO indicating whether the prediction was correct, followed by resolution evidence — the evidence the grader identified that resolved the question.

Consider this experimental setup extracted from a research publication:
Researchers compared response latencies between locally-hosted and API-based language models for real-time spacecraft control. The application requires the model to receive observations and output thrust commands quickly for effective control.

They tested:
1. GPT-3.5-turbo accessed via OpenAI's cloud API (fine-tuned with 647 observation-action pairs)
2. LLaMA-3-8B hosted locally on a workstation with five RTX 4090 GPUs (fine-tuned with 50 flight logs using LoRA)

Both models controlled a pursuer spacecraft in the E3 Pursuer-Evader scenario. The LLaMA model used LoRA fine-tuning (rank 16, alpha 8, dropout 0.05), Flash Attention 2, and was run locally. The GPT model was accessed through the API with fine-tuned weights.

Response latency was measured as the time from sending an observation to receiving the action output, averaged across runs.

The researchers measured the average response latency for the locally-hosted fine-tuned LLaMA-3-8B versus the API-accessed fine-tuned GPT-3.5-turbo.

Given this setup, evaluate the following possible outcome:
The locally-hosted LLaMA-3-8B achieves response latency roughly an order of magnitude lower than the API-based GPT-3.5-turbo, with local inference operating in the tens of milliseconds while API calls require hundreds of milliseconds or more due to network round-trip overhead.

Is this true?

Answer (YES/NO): NO